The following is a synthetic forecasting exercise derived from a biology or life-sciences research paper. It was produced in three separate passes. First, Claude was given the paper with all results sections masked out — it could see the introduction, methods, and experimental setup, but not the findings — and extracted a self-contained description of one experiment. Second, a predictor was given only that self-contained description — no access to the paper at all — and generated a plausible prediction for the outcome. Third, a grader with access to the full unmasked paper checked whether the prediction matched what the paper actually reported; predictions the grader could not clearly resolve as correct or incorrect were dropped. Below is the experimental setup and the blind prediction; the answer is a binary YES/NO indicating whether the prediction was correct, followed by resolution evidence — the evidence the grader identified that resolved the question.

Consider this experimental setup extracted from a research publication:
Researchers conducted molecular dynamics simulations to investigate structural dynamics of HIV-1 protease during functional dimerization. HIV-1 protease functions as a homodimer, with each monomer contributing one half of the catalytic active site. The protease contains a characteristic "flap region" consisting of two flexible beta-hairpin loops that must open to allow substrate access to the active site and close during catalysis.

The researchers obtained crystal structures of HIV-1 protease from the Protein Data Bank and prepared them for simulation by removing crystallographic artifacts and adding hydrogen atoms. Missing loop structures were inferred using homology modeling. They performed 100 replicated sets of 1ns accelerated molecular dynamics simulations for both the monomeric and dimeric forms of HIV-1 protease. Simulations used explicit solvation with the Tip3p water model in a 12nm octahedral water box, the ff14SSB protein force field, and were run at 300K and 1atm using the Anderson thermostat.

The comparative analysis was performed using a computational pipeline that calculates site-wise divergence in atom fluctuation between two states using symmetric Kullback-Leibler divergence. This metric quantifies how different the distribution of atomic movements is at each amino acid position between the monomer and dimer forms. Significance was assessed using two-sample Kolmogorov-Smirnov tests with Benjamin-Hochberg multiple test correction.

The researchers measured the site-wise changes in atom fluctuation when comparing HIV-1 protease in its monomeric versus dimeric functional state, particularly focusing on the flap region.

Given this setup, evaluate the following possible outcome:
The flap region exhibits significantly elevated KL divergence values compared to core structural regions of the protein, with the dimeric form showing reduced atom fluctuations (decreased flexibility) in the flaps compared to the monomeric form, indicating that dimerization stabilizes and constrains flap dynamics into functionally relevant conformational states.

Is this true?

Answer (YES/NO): YES